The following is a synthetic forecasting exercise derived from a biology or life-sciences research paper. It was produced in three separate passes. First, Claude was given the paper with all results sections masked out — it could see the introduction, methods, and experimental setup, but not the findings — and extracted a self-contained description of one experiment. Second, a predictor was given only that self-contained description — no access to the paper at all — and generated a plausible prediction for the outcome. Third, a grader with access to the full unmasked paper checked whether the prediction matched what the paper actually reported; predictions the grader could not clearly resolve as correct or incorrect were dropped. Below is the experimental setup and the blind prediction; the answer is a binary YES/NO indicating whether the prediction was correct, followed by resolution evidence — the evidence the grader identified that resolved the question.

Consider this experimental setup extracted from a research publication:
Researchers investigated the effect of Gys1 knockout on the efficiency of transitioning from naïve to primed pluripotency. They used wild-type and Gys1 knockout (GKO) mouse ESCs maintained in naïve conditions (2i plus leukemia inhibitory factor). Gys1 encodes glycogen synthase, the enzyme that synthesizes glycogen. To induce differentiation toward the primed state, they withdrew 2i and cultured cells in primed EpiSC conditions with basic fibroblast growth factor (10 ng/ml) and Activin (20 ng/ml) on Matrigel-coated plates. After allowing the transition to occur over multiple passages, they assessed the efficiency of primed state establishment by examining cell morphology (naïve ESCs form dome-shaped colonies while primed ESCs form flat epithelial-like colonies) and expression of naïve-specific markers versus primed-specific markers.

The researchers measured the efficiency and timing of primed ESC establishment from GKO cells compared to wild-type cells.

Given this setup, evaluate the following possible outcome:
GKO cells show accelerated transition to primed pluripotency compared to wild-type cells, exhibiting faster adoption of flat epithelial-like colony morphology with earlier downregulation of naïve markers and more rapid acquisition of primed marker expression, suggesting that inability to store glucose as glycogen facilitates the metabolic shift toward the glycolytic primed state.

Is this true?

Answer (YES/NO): YES